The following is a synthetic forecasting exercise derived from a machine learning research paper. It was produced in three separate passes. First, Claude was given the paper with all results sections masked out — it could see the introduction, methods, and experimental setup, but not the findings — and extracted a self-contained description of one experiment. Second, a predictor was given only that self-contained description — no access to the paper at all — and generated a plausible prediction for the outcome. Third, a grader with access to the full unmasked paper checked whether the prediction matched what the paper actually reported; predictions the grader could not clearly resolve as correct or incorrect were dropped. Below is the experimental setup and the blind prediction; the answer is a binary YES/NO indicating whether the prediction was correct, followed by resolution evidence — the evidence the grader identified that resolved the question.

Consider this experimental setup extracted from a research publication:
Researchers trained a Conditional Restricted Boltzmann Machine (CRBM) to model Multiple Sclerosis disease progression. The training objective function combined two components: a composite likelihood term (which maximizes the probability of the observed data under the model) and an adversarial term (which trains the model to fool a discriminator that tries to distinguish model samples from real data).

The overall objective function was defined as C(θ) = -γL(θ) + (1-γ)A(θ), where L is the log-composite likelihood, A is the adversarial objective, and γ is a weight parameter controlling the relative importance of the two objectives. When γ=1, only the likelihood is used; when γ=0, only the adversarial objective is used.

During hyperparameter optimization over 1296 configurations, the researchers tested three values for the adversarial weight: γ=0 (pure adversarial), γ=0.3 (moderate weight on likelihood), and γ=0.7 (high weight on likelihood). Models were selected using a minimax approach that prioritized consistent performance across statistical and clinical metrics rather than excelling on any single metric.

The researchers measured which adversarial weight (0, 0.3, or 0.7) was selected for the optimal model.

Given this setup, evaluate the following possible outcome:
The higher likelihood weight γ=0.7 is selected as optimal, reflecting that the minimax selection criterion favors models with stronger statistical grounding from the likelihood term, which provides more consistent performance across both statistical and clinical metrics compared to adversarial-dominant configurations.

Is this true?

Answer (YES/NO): NO